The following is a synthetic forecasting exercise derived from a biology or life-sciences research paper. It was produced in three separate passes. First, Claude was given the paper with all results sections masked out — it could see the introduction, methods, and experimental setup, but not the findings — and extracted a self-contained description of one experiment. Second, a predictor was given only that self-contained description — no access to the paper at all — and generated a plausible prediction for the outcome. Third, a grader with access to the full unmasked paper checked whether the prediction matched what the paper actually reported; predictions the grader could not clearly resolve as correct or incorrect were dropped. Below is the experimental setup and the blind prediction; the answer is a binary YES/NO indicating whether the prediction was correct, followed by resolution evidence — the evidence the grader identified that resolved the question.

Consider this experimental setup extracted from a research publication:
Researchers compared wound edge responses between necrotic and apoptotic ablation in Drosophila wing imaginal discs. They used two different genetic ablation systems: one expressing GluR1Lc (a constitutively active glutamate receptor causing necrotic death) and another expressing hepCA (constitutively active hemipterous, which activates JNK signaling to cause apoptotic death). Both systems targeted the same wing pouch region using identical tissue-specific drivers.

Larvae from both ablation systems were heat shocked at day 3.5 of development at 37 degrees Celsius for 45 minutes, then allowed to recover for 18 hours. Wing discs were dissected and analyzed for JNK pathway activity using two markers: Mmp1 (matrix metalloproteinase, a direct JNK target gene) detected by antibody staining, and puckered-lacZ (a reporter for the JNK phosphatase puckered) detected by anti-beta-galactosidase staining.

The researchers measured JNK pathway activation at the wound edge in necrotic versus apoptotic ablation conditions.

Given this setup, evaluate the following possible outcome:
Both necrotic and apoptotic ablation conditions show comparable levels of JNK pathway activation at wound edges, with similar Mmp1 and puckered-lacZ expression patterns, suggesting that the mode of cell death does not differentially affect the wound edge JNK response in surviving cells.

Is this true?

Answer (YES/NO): NO